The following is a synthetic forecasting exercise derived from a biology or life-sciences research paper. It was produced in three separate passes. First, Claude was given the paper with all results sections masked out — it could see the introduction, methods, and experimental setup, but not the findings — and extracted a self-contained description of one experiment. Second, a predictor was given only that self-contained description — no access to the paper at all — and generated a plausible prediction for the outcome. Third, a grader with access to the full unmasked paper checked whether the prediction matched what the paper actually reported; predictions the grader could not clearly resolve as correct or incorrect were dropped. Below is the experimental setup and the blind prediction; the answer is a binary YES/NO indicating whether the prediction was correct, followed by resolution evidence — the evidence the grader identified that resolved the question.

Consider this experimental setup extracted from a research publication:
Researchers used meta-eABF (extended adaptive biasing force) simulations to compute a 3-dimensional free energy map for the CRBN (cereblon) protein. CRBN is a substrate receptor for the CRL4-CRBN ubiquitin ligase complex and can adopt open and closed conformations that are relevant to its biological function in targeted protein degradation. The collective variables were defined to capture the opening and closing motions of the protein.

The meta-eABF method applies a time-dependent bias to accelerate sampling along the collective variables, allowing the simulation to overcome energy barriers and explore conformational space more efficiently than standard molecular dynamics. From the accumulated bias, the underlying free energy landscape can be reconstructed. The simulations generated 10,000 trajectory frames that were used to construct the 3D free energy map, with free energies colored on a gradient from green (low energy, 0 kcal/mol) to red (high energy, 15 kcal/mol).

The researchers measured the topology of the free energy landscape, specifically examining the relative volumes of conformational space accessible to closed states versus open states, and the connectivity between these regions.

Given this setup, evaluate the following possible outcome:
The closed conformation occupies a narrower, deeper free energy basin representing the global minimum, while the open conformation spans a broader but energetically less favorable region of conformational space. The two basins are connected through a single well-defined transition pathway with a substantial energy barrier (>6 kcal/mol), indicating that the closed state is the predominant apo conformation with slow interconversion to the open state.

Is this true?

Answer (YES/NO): NO